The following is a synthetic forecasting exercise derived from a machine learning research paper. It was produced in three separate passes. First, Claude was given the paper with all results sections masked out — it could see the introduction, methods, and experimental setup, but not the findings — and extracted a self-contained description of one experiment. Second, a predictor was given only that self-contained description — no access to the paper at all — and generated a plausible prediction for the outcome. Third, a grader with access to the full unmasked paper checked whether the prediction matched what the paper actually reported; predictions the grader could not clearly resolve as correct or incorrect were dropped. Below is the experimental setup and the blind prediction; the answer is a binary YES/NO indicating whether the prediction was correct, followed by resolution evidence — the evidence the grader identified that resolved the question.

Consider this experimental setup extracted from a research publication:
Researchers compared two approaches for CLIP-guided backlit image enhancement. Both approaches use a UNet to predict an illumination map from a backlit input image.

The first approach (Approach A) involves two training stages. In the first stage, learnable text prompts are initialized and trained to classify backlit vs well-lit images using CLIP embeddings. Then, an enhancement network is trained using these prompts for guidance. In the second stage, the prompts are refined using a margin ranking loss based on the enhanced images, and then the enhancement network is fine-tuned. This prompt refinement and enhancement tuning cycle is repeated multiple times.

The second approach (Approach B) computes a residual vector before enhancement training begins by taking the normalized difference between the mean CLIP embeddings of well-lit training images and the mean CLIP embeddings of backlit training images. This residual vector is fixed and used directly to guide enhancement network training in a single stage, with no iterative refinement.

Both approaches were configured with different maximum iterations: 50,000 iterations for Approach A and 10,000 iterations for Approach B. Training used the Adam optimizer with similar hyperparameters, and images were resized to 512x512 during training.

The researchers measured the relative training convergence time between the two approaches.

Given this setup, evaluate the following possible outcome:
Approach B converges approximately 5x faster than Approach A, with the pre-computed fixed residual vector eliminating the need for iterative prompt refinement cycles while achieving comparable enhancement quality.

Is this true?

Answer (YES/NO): NO